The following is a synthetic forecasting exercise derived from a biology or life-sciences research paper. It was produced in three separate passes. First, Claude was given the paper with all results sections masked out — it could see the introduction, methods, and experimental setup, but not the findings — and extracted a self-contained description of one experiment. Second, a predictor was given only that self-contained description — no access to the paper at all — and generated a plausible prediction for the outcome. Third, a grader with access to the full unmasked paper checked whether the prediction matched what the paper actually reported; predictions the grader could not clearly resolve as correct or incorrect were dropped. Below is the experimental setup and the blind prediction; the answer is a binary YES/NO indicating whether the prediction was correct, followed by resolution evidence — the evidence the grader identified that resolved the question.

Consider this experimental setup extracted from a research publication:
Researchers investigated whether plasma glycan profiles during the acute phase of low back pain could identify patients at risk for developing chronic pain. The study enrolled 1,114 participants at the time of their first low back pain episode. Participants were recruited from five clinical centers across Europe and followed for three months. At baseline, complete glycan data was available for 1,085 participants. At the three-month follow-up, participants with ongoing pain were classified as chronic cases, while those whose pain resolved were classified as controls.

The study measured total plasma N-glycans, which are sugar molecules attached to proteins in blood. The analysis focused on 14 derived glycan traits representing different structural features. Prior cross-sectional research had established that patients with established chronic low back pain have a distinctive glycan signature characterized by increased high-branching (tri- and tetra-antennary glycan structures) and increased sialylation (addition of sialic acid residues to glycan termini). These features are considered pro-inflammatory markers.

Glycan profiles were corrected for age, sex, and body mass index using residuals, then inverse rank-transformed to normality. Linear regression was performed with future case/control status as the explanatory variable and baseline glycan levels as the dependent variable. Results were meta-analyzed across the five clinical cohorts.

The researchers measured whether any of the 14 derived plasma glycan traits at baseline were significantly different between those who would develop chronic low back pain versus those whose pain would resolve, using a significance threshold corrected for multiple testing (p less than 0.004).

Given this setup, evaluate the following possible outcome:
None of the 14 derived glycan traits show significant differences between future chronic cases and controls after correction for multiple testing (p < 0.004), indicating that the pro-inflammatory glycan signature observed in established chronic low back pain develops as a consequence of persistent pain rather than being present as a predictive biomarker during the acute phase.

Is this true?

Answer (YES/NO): YES